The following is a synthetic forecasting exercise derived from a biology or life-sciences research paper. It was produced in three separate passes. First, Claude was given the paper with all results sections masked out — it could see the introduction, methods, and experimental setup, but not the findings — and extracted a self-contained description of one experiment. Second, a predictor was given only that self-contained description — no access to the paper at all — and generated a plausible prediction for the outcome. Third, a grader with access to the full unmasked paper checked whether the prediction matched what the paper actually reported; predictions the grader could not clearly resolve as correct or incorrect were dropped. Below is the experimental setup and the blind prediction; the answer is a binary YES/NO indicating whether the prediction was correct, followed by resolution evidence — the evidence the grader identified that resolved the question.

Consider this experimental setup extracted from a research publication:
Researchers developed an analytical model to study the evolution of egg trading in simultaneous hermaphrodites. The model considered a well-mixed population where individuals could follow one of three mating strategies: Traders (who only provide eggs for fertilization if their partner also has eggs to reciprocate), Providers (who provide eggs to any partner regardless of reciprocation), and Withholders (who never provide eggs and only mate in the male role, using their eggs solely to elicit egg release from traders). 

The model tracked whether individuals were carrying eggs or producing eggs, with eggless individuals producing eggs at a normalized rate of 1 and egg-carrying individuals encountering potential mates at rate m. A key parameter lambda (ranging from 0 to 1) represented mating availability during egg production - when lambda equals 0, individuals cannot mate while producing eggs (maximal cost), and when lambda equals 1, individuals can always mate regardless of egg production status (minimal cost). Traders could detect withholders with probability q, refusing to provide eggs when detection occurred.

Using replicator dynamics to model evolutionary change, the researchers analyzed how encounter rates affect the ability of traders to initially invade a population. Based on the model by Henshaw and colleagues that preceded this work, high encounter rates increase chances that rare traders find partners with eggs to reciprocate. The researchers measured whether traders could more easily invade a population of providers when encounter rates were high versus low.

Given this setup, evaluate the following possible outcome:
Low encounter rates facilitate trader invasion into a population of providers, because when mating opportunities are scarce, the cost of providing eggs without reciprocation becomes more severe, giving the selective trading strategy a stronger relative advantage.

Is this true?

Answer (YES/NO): NO